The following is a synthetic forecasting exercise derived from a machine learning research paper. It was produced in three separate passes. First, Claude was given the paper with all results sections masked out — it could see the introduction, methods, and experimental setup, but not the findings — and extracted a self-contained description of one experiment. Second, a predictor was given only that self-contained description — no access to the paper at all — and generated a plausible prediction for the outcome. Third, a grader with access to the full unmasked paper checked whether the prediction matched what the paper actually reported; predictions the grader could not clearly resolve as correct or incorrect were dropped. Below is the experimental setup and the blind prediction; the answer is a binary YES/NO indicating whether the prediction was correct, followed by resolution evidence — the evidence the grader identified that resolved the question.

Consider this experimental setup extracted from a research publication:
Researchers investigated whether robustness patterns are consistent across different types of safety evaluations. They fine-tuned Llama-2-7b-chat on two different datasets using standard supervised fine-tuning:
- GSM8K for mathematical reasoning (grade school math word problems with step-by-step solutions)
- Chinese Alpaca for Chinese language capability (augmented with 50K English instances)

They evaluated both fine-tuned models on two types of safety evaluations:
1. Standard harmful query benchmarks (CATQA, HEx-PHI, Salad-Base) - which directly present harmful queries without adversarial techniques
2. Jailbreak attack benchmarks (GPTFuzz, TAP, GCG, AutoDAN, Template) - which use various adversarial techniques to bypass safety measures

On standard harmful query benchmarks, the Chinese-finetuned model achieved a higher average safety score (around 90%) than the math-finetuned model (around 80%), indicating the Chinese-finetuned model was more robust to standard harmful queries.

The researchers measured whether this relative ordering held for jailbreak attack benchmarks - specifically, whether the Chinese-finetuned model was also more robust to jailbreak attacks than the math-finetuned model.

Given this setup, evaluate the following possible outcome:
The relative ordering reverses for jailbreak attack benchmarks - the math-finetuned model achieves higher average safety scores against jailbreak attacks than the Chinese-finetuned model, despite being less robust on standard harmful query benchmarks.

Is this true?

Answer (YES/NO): NO